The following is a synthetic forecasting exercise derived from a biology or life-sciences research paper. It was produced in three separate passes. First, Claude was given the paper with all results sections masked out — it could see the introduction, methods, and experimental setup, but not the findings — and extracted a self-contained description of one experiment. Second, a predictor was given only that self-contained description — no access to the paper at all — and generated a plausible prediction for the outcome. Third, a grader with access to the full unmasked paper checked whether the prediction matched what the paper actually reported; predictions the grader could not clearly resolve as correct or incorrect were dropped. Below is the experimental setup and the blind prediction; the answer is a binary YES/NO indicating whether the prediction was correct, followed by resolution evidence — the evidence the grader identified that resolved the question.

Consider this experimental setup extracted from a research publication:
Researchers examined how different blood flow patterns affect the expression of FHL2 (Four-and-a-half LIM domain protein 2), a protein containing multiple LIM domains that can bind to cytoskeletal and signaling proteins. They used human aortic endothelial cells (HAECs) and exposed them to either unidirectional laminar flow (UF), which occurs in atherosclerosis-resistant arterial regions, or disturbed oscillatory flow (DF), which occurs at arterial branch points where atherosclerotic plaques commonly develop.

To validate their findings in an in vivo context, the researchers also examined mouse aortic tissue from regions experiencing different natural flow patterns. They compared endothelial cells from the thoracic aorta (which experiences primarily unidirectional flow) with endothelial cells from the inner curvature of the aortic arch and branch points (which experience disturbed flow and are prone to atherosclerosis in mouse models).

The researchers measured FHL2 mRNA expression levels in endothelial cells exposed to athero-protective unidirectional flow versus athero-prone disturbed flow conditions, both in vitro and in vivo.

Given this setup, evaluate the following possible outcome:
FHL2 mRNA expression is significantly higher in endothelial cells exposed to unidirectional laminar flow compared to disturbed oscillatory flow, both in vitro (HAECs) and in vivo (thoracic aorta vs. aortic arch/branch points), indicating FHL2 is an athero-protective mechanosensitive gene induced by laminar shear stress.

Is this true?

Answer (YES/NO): NO